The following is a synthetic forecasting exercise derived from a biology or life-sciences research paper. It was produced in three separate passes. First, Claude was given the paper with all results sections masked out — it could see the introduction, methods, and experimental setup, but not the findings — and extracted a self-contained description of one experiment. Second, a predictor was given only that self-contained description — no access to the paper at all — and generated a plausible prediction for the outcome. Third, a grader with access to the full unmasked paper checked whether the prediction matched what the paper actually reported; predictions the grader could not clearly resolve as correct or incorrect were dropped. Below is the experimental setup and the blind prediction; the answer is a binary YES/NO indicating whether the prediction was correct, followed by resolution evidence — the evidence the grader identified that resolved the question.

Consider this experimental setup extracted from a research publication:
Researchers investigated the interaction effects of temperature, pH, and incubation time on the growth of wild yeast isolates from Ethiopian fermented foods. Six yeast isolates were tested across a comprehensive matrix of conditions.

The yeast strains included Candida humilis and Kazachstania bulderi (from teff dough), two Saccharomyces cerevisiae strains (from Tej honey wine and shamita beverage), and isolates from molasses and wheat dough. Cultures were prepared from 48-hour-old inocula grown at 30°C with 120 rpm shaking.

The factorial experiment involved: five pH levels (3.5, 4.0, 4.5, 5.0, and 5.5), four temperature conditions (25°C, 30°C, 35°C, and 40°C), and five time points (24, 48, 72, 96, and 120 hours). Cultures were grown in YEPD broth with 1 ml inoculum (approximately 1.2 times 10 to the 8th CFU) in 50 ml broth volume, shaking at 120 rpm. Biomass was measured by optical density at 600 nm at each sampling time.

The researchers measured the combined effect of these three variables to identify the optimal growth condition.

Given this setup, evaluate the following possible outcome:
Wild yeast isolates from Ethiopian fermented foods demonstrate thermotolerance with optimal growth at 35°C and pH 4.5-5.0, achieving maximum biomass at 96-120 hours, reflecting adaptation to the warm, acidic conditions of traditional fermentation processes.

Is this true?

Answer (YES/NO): NO